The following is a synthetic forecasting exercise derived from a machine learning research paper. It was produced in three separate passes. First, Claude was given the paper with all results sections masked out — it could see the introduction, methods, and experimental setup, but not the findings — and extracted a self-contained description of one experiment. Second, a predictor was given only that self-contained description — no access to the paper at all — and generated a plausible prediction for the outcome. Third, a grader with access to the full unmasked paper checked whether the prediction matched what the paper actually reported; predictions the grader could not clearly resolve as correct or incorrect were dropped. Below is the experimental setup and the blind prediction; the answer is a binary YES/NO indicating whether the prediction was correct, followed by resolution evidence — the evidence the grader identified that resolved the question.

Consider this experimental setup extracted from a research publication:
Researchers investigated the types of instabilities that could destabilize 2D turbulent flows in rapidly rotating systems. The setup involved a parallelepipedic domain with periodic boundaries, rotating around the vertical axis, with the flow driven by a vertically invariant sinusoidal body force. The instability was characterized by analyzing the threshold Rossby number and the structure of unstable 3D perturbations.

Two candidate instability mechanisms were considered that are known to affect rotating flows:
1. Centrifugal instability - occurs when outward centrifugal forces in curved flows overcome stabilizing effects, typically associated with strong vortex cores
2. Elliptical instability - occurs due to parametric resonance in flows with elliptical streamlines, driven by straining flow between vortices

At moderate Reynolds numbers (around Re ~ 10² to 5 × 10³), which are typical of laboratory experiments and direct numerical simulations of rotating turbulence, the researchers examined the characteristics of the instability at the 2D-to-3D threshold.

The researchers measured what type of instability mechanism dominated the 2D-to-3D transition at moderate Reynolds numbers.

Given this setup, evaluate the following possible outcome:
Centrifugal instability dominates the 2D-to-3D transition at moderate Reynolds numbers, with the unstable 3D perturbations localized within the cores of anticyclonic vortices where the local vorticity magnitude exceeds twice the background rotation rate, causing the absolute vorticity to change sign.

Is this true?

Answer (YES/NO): YES